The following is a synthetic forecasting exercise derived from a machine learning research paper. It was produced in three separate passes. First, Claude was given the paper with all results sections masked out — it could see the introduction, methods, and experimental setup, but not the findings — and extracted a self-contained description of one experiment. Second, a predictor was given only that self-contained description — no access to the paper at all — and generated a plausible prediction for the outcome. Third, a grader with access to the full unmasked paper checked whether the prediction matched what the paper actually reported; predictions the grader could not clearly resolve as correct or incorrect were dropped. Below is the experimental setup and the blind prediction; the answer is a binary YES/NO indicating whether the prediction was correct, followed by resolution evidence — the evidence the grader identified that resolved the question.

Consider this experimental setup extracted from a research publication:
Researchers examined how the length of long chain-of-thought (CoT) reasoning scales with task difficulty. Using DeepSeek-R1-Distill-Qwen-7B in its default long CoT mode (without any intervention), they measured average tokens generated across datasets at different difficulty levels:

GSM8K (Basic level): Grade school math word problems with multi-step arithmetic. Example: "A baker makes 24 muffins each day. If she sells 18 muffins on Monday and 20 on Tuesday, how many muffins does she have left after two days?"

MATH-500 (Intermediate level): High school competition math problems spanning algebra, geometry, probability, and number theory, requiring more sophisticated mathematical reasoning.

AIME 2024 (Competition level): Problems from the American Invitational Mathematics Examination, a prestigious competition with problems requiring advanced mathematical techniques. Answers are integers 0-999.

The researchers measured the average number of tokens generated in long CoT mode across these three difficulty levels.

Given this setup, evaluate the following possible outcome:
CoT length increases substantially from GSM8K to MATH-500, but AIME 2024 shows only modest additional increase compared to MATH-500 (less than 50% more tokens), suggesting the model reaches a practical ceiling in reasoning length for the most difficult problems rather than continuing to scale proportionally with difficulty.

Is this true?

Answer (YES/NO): NO